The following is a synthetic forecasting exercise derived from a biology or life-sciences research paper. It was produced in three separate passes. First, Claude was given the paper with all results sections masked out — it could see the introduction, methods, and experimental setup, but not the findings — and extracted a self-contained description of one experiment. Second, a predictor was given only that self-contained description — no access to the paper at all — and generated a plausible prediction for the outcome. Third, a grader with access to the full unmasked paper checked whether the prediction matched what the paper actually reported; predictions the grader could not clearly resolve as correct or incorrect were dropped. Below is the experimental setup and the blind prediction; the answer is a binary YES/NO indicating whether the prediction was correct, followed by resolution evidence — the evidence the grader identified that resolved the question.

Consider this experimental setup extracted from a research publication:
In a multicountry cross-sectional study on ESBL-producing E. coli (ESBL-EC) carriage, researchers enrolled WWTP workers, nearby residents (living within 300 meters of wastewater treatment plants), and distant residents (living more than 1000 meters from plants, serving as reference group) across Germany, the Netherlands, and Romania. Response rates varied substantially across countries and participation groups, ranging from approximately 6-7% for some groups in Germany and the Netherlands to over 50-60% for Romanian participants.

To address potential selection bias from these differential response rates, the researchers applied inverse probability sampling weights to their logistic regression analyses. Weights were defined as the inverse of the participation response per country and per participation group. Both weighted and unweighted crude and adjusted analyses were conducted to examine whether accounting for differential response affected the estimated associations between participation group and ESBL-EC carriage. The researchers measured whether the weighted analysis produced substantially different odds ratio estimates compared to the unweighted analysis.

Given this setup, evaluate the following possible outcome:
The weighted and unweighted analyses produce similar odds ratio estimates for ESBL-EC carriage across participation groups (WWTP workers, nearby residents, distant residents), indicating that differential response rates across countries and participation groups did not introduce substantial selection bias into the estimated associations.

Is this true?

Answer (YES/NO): NO